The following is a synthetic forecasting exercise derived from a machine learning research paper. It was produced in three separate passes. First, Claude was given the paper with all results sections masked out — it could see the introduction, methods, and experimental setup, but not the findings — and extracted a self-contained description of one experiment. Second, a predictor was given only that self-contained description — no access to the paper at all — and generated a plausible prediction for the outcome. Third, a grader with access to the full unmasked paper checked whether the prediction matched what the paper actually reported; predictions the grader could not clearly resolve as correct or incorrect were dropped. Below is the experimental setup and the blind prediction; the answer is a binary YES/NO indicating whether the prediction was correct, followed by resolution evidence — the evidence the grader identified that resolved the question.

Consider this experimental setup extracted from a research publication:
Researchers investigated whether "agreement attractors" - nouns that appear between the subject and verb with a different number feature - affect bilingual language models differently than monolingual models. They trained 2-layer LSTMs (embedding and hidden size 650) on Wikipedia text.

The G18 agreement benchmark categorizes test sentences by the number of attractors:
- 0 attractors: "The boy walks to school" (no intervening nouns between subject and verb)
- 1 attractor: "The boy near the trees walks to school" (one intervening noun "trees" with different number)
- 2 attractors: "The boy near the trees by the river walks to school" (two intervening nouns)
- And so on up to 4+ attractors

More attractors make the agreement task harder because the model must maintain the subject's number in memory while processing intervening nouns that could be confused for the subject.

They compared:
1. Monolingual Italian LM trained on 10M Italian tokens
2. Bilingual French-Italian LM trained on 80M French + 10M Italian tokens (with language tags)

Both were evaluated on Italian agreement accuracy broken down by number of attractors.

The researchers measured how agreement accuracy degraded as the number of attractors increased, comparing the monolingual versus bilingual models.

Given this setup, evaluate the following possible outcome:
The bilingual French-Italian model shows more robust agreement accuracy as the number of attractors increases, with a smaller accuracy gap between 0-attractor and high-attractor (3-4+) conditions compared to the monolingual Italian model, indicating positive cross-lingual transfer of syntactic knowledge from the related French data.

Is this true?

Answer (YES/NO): NO